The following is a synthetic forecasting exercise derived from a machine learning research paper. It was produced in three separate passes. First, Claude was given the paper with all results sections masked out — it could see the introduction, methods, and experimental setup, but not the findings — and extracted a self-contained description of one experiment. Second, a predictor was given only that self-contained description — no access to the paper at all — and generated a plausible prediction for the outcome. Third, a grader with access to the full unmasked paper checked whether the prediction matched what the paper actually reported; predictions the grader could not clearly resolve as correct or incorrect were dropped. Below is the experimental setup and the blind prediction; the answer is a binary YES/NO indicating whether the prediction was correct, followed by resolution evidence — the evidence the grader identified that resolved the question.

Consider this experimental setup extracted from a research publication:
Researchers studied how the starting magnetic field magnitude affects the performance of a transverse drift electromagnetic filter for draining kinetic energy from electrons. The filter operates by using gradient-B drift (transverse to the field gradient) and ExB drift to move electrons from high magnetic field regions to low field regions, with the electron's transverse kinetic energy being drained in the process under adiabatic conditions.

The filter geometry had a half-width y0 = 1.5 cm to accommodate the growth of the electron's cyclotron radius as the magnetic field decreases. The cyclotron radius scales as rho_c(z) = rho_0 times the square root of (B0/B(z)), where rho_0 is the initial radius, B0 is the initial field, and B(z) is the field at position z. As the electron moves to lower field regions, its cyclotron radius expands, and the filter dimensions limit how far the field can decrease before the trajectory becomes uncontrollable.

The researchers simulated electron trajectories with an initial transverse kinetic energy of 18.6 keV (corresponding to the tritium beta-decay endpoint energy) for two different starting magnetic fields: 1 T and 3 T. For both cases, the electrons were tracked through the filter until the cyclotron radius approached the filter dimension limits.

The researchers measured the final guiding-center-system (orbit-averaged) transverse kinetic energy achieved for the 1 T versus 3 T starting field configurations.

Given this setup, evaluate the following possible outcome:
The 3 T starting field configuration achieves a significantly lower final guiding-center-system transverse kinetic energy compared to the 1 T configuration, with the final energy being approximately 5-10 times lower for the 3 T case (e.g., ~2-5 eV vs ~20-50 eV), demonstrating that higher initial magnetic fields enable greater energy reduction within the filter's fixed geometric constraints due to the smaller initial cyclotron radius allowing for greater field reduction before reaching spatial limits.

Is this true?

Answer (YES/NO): NO